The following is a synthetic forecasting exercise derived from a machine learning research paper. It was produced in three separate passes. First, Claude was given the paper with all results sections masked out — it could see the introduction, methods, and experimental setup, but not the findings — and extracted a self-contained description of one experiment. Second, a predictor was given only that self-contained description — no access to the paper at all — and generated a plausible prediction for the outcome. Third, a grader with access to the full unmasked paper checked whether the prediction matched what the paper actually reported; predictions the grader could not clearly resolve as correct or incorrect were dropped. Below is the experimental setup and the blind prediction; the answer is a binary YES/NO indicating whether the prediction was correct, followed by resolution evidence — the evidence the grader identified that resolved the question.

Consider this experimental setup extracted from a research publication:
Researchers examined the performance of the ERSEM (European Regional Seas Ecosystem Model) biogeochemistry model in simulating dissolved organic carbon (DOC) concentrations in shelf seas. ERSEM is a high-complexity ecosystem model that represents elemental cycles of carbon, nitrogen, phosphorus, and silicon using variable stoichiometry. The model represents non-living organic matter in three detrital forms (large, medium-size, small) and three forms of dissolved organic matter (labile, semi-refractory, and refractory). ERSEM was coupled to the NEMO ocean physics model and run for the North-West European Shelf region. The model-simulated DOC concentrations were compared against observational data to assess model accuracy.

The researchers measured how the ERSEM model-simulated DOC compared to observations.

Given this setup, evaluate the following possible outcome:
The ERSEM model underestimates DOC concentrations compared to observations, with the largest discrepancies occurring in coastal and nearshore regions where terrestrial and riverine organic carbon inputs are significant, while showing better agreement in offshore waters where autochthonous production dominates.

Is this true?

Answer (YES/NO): NO